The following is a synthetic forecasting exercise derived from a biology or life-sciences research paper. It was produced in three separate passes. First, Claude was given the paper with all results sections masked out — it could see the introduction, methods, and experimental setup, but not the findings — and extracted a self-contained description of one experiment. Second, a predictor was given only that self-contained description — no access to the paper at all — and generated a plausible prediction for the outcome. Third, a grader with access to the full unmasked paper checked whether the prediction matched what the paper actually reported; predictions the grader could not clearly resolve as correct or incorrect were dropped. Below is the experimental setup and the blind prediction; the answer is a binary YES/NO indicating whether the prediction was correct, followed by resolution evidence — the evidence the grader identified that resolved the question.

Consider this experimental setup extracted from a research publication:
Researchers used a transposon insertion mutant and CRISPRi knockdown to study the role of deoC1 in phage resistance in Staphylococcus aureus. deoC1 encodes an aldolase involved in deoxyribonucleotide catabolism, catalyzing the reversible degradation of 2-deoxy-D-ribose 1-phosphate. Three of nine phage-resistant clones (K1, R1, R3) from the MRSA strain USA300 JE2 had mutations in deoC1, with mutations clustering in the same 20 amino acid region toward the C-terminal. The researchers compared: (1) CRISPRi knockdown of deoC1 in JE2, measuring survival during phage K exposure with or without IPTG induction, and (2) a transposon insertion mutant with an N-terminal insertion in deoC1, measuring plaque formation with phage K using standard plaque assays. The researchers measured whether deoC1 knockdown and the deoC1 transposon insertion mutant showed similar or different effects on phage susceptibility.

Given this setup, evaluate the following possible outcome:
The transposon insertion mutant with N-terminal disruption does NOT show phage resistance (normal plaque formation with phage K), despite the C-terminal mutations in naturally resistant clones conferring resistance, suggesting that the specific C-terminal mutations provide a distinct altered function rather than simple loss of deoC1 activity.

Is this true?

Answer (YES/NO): NO